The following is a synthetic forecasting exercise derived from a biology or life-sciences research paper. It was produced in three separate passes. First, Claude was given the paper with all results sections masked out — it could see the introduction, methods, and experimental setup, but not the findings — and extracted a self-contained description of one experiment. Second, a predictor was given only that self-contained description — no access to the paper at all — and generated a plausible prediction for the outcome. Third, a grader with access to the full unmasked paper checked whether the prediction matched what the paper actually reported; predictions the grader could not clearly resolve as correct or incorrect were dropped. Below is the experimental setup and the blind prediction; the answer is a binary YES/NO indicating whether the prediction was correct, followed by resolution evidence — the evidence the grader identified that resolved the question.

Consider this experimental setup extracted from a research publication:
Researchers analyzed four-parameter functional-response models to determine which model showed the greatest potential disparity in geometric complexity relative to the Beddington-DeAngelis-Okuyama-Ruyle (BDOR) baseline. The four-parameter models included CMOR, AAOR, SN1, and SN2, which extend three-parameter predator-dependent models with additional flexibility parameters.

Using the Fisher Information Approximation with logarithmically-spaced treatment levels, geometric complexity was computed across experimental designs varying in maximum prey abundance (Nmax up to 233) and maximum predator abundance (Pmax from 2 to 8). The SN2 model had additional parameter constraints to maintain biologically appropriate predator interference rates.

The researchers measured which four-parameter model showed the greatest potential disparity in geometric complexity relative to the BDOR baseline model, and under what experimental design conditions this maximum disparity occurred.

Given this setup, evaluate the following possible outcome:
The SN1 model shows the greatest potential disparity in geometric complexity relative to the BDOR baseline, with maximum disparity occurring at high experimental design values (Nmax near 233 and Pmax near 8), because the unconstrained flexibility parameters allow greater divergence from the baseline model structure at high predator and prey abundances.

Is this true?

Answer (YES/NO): NO